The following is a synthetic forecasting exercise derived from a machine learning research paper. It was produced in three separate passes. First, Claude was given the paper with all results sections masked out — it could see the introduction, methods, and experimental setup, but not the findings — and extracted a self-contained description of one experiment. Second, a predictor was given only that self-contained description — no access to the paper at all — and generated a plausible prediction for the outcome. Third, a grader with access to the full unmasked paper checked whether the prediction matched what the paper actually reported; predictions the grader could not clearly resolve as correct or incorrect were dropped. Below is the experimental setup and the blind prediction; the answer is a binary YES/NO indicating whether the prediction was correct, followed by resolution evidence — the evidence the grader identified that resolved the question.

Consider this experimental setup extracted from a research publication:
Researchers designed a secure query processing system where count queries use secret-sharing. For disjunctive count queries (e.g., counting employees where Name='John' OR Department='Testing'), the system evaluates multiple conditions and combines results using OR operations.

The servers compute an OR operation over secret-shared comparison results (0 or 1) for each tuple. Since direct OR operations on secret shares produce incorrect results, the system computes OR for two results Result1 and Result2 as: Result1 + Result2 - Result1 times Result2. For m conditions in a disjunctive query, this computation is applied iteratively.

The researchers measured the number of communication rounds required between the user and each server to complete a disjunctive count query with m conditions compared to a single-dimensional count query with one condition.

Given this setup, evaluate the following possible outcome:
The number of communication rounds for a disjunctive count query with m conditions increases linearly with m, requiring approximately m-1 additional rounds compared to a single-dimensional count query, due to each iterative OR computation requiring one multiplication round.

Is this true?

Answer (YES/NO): NO